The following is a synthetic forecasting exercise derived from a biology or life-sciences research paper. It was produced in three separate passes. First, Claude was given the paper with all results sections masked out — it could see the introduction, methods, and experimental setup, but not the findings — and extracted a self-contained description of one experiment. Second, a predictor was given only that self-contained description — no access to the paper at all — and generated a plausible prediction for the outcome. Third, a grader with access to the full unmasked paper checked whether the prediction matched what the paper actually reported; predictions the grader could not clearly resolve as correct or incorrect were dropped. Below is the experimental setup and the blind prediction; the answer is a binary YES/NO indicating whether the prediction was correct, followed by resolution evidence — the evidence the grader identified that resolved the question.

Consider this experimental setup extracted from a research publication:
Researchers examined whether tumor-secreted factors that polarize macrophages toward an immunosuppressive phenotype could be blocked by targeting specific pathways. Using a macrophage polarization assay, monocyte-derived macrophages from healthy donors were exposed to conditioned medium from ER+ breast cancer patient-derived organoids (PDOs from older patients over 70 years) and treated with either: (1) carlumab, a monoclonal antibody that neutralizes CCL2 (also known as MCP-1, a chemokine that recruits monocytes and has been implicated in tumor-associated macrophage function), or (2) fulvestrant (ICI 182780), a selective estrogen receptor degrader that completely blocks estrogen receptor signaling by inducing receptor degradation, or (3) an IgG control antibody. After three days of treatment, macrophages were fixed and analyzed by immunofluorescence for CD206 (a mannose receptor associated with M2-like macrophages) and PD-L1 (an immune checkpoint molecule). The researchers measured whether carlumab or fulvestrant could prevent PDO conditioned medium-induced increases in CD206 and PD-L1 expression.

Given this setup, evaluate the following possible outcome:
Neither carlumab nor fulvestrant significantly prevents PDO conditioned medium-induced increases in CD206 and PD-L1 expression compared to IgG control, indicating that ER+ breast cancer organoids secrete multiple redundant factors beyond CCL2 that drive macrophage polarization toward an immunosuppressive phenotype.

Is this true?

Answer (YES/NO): NO